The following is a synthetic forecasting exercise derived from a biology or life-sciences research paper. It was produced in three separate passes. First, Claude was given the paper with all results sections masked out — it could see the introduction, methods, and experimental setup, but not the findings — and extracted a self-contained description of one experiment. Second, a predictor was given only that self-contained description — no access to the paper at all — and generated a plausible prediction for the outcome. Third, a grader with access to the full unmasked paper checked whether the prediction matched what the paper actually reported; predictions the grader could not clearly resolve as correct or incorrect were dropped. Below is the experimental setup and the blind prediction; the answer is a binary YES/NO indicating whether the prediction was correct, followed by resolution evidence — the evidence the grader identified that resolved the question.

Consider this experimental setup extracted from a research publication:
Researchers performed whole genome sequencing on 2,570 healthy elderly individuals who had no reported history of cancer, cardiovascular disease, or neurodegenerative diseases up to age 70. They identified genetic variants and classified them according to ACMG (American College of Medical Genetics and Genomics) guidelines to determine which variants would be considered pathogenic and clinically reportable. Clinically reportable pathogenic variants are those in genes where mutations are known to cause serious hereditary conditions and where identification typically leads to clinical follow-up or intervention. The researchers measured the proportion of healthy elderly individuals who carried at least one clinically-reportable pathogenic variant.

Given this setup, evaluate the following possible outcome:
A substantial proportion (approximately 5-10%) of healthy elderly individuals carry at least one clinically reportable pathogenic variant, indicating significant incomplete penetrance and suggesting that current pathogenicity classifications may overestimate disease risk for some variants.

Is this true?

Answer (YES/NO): NO